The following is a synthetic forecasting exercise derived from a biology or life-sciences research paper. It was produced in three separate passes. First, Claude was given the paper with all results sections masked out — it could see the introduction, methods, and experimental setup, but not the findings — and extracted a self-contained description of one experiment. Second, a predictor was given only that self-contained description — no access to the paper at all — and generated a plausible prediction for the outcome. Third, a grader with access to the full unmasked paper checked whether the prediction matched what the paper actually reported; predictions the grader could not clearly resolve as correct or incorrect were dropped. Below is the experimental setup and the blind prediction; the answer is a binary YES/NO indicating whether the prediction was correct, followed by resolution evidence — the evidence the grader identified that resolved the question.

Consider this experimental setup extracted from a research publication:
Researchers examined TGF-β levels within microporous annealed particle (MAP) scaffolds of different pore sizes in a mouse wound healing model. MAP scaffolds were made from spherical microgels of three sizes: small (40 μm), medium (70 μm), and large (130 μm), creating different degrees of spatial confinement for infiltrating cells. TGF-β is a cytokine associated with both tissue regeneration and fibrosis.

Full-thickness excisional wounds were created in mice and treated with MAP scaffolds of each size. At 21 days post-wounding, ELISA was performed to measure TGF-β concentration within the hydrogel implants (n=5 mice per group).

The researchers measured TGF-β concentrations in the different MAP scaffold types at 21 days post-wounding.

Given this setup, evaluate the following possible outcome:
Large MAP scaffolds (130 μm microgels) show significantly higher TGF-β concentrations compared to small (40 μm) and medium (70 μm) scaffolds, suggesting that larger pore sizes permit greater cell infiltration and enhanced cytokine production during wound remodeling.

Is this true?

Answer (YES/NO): NO